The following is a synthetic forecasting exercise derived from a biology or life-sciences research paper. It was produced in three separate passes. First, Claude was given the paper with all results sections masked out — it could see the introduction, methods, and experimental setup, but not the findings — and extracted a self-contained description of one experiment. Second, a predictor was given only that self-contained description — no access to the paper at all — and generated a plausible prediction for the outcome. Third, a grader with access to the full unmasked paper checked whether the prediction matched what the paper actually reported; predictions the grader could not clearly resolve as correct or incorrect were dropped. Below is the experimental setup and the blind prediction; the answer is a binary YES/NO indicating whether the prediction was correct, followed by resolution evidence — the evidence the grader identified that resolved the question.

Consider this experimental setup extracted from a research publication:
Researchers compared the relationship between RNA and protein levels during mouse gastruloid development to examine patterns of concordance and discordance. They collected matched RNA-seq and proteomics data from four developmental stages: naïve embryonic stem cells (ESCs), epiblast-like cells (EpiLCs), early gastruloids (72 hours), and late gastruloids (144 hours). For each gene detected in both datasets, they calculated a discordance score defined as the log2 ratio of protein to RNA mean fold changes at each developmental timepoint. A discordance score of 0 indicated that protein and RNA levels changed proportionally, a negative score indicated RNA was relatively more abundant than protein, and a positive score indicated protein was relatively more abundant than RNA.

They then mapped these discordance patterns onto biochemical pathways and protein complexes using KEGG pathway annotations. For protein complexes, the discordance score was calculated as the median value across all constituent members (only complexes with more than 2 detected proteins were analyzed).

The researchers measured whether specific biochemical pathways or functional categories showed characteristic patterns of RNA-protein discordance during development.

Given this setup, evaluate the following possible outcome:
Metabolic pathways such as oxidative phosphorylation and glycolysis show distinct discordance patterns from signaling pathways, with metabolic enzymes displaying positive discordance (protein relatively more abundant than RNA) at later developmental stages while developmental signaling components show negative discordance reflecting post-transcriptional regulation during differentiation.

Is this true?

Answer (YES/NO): NO